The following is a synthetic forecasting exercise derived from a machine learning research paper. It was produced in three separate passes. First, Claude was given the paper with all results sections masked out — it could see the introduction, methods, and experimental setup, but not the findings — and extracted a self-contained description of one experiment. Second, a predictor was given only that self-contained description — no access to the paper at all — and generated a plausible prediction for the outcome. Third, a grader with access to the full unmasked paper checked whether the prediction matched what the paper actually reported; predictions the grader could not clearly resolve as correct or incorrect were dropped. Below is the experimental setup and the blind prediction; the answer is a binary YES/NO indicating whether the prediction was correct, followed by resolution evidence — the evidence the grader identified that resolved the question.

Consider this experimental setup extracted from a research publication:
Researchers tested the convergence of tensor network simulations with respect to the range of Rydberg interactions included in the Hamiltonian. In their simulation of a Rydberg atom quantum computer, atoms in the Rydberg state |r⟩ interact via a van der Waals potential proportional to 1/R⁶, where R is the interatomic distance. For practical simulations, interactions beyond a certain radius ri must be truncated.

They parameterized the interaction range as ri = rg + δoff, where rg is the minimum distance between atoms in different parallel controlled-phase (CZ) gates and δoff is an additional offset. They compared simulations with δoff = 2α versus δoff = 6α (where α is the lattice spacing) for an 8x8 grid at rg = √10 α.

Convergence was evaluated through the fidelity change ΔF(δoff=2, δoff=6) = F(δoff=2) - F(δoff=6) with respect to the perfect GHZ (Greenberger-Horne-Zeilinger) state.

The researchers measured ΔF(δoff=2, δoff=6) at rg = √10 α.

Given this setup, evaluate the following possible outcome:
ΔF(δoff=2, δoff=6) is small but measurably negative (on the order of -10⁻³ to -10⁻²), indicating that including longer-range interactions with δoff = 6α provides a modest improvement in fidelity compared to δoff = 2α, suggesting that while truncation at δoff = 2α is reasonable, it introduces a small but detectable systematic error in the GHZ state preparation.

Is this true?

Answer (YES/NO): NO